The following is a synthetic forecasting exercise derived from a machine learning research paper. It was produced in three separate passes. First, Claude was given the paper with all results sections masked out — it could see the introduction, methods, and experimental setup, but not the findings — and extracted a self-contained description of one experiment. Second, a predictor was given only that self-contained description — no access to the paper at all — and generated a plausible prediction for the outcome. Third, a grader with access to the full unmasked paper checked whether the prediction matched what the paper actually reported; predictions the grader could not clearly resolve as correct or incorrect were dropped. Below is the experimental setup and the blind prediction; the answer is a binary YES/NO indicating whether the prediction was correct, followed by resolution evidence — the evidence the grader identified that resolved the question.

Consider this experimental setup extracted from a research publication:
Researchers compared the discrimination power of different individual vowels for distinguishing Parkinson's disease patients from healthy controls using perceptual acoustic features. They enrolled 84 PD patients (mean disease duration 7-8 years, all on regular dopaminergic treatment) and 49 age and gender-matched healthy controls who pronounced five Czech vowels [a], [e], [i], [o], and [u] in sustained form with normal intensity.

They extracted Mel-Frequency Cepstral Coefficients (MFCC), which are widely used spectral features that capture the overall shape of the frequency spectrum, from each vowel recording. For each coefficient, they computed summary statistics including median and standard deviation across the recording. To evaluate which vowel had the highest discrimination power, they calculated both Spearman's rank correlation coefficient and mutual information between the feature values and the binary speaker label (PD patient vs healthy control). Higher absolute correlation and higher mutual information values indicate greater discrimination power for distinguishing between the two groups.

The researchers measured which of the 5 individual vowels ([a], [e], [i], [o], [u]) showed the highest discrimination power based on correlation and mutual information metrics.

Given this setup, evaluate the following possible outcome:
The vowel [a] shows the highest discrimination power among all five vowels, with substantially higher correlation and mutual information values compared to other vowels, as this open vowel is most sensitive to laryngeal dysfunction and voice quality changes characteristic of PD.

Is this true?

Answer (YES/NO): YES